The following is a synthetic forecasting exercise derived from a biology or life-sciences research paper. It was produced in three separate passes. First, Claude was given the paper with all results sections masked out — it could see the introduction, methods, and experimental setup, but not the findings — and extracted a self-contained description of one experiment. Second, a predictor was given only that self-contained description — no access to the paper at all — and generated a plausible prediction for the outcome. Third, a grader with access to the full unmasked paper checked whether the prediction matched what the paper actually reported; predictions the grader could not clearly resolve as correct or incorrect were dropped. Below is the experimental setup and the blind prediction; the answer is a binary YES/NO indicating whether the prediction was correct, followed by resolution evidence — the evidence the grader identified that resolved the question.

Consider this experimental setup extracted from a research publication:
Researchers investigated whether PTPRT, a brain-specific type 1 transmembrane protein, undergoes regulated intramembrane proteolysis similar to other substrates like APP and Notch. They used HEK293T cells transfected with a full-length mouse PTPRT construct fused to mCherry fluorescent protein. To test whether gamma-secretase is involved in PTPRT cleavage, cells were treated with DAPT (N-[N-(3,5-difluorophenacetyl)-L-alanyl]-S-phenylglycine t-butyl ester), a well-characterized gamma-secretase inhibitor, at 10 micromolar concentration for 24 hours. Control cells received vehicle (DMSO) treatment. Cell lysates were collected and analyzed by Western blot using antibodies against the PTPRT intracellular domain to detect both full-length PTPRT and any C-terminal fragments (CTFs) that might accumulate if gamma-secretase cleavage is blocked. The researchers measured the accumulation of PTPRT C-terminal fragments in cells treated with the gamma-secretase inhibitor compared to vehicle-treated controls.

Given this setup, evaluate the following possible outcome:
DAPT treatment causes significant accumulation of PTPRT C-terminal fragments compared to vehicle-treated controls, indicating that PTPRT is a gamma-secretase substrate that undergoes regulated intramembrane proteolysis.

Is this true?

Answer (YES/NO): YES